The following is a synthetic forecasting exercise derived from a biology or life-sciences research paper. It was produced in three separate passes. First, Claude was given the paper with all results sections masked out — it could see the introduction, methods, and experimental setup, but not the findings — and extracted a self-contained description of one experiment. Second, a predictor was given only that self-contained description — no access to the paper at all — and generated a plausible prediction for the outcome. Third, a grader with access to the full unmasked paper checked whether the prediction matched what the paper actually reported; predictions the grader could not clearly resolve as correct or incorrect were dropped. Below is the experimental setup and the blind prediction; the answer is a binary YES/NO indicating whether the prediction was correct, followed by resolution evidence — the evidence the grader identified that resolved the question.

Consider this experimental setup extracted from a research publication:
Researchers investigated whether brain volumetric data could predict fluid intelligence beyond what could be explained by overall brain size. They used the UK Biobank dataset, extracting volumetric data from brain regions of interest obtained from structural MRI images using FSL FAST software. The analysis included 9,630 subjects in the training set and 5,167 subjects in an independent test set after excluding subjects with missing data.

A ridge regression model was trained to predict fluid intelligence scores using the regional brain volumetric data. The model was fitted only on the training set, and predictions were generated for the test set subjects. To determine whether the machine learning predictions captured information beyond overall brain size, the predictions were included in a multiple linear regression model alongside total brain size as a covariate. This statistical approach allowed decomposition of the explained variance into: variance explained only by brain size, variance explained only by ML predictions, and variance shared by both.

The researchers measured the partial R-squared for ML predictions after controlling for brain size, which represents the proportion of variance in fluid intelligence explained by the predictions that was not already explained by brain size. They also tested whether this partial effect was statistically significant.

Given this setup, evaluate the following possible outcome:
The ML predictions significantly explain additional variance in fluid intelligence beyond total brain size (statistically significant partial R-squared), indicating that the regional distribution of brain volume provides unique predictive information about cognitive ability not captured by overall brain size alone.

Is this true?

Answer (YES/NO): YES